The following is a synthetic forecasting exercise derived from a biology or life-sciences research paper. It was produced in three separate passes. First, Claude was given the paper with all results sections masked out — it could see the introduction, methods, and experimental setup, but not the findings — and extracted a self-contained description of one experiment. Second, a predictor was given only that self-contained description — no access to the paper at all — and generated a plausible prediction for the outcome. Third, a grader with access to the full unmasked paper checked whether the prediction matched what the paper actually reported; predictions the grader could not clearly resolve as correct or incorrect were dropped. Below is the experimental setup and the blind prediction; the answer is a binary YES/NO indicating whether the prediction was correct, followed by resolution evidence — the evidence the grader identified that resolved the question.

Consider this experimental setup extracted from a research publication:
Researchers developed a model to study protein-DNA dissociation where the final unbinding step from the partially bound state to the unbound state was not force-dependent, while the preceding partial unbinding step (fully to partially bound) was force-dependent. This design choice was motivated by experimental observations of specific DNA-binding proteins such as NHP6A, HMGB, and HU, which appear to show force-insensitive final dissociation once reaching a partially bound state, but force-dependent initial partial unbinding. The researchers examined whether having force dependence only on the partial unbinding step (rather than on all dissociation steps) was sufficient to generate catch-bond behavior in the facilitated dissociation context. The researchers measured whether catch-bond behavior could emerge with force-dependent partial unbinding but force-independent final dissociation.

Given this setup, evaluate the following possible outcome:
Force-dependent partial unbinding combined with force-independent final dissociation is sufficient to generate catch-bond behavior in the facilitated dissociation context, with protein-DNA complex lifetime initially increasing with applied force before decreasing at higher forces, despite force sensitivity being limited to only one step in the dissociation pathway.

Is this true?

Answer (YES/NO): NO